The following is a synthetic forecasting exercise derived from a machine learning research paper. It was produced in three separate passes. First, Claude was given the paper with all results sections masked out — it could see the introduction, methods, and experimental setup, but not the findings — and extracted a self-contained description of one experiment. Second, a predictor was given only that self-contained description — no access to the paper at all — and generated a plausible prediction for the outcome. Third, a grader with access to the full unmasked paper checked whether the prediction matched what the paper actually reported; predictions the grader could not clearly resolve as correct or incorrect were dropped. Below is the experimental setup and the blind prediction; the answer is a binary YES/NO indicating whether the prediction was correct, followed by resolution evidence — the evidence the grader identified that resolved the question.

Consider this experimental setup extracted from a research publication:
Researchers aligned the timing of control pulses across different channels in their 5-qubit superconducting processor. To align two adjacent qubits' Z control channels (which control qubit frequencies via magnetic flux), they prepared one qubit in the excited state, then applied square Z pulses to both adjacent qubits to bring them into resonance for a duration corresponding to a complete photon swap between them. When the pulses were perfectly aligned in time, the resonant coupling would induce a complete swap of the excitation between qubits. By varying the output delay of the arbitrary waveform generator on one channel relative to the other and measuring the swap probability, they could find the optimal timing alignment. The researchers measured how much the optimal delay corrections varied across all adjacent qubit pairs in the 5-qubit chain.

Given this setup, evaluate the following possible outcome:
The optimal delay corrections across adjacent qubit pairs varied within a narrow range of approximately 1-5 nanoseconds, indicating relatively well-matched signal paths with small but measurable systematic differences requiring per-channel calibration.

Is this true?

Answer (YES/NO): NO